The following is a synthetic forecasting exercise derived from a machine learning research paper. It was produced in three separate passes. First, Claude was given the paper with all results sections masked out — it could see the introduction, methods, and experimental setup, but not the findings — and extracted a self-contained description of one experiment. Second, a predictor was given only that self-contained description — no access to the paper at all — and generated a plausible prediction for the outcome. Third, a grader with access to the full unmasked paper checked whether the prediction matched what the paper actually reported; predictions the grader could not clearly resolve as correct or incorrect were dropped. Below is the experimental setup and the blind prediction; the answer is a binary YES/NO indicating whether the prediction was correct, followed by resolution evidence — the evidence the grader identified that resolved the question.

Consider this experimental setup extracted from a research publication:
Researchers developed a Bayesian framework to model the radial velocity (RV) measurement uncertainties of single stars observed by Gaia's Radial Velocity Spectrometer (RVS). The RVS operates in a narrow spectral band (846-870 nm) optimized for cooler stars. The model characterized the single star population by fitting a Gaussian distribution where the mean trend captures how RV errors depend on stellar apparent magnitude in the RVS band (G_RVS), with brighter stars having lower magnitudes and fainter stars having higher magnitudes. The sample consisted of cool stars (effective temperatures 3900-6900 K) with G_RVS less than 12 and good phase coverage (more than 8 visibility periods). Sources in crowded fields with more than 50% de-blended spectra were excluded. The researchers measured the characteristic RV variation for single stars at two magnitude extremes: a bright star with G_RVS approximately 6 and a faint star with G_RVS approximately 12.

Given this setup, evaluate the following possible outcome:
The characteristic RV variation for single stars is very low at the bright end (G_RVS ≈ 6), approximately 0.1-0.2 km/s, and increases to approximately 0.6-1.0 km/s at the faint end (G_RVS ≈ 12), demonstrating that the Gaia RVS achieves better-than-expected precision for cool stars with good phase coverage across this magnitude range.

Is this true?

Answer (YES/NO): NO